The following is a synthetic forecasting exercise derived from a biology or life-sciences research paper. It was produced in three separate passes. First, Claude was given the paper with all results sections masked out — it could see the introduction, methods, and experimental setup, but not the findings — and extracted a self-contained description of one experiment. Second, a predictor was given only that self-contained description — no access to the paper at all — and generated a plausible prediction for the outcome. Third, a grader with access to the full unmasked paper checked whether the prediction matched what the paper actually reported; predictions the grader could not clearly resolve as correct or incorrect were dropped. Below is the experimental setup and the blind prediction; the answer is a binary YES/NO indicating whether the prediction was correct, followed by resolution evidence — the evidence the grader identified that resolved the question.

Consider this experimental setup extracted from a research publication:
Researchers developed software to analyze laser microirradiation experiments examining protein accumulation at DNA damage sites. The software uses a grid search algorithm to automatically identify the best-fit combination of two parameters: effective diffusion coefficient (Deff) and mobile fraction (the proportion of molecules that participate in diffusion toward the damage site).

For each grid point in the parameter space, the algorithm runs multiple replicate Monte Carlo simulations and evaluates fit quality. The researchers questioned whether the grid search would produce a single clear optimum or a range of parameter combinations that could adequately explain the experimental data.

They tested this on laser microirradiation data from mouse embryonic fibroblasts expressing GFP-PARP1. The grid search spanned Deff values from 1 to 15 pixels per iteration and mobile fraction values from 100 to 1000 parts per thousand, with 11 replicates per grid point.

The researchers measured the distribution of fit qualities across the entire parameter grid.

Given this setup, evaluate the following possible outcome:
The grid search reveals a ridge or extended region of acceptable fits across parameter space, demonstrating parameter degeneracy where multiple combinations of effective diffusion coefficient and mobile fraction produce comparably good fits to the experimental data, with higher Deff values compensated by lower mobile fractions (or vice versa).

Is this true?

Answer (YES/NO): NO